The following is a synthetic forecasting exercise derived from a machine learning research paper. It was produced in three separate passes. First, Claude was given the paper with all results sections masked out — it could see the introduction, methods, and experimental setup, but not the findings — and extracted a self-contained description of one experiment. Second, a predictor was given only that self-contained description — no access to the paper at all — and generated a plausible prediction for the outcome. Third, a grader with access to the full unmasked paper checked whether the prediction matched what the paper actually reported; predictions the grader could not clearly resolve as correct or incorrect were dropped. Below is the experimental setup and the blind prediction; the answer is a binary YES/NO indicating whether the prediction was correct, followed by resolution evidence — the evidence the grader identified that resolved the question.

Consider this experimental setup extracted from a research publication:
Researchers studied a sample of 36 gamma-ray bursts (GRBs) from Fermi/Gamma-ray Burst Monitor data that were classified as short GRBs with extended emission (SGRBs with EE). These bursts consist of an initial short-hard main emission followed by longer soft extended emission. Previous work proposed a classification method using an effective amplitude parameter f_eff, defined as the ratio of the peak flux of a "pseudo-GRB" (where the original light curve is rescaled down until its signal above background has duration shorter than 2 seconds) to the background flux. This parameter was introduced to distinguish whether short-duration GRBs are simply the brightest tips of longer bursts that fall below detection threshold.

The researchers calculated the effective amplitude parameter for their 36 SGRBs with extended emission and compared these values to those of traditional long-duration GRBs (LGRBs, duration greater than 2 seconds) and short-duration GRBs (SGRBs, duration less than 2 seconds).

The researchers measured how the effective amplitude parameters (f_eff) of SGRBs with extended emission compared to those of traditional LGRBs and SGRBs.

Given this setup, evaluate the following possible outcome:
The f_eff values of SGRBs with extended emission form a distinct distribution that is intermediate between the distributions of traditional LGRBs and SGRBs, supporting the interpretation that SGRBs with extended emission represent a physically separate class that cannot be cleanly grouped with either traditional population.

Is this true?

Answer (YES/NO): NO